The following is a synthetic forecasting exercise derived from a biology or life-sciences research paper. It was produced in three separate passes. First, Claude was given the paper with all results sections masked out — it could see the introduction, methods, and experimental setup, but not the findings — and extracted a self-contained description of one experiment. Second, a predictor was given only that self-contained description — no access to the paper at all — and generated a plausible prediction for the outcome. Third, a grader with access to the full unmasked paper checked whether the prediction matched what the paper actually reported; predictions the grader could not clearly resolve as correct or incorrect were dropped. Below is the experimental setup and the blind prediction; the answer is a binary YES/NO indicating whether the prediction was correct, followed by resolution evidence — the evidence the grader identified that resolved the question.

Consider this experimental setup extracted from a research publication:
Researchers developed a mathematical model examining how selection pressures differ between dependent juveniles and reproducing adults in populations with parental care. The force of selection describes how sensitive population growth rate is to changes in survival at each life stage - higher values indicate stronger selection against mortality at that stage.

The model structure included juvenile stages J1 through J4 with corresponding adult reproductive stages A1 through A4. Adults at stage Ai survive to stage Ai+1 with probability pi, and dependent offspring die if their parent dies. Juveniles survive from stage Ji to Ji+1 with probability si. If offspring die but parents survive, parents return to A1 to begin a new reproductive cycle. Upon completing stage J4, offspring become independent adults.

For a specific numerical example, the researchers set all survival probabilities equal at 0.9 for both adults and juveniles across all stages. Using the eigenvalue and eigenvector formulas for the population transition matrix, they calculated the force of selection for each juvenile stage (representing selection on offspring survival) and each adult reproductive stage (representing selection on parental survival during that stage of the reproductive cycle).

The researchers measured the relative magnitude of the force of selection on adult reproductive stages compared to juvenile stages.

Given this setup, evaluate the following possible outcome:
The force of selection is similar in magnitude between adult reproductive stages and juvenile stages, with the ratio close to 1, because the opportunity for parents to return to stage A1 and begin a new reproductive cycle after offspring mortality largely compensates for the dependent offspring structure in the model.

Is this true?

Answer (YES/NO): NO